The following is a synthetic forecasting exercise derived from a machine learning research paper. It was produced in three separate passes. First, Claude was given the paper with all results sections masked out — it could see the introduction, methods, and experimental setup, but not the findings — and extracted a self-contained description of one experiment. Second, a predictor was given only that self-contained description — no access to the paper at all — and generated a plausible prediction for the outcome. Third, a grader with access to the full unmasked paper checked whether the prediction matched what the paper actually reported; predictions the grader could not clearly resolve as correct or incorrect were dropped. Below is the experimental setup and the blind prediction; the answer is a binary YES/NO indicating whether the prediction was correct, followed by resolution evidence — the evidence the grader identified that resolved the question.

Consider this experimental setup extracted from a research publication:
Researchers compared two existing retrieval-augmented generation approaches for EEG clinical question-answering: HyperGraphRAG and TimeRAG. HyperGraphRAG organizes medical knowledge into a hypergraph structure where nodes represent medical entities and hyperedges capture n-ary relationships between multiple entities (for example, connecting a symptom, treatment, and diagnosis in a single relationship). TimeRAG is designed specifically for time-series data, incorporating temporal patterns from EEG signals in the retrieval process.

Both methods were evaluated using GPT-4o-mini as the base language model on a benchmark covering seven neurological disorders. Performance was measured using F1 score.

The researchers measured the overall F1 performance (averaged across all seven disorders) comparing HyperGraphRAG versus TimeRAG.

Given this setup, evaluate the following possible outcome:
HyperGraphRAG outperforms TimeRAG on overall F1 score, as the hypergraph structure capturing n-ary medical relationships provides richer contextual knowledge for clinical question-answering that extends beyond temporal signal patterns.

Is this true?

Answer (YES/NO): YES